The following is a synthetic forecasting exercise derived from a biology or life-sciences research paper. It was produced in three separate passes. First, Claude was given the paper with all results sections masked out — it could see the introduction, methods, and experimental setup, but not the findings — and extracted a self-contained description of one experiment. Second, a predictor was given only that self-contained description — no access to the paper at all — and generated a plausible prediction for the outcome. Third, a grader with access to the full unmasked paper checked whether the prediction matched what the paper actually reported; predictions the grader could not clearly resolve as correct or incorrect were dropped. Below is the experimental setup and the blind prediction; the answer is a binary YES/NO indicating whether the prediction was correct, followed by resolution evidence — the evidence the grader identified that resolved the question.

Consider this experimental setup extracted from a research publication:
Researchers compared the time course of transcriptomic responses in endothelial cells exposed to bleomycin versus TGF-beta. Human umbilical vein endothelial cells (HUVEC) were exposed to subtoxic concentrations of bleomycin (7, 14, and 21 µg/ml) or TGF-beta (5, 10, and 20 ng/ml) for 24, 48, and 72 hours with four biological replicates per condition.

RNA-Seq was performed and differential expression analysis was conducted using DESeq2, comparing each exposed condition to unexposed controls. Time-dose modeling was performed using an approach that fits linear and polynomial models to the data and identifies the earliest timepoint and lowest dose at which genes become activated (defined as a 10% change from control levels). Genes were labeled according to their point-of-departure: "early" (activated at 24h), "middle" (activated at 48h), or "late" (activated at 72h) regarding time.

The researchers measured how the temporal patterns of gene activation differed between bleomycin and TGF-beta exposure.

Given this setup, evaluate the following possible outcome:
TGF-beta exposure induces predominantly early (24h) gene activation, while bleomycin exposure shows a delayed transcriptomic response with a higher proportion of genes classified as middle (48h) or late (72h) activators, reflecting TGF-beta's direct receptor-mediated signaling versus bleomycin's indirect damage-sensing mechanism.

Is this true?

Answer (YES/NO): NO